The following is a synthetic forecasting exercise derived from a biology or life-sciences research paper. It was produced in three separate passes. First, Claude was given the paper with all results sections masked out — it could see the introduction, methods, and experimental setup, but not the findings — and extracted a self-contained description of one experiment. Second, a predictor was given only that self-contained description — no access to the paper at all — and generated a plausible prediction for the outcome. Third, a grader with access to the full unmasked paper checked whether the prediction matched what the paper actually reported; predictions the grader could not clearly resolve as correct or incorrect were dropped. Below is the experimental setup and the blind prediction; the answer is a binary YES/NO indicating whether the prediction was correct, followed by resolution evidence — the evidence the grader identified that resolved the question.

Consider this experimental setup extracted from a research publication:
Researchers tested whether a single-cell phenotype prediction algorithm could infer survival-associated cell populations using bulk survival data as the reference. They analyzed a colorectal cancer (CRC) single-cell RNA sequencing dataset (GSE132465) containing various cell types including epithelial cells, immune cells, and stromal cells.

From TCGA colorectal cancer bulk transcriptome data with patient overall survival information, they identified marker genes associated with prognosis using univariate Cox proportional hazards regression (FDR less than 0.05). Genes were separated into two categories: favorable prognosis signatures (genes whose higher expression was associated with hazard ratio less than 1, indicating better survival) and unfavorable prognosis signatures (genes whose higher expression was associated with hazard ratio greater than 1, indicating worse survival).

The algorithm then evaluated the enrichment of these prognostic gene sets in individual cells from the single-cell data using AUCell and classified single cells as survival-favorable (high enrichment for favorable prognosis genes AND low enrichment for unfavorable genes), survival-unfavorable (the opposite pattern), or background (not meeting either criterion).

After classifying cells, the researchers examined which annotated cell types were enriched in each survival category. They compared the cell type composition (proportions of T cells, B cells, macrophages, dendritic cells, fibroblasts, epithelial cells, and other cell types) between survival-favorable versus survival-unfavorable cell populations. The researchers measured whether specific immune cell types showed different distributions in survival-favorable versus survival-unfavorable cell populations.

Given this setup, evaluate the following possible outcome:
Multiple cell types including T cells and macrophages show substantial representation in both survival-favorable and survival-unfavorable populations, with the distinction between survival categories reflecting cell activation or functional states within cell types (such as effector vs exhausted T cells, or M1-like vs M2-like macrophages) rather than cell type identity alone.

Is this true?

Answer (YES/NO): NO